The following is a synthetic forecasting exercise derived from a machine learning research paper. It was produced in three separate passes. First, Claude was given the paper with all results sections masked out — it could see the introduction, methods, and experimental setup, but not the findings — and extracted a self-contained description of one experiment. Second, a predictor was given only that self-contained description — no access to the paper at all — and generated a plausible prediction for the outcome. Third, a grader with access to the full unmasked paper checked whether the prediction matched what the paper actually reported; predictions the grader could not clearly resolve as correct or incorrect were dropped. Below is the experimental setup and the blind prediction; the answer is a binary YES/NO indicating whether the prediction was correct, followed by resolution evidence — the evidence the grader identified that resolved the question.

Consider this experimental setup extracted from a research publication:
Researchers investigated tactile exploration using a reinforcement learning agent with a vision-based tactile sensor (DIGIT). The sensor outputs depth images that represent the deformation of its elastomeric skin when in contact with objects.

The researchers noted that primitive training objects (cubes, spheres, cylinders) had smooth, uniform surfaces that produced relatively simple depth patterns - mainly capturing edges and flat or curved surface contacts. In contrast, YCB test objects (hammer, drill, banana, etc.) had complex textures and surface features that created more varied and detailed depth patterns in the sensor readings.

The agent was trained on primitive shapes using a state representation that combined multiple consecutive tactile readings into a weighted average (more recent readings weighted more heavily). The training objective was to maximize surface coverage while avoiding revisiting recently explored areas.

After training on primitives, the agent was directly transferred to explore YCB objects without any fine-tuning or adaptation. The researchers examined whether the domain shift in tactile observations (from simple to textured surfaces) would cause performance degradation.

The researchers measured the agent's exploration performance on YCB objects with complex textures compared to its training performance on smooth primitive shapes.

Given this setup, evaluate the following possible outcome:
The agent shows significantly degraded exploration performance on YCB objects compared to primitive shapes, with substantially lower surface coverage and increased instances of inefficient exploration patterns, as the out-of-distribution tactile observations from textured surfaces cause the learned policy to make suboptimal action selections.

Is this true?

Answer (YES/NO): NO